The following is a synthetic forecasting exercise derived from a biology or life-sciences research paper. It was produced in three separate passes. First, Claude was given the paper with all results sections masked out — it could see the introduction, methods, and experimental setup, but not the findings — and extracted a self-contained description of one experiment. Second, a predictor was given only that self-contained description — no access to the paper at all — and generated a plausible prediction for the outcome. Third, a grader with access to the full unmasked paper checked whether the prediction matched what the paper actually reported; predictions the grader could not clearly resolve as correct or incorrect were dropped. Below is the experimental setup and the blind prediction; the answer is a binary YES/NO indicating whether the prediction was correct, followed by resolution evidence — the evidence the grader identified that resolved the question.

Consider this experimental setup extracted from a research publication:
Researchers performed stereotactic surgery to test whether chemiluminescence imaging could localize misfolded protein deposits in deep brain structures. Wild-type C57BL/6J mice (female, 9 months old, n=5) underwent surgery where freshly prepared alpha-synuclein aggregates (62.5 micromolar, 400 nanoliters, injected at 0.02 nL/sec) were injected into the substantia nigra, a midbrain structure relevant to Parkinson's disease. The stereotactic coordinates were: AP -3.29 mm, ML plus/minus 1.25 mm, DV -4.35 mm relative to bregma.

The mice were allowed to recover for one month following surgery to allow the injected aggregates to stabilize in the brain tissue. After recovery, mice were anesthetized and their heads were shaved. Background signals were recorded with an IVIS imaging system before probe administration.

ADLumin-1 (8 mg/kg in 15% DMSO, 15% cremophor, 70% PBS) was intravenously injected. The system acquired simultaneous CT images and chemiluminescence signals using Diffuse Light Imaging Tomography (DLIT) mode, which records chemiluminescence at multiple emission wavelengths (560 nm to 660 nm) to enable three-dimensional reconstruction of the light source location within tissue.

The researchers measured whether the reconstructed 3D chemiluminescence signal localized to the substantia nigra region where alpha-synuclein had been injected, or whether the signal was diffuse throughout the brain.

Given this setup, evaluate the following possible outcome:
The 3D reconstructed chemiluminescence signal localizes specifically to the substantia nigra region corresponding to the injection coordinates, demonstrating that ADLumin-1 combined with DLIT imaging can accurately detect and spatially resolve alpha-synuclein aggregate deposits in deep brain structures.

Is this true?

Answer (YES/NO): YES